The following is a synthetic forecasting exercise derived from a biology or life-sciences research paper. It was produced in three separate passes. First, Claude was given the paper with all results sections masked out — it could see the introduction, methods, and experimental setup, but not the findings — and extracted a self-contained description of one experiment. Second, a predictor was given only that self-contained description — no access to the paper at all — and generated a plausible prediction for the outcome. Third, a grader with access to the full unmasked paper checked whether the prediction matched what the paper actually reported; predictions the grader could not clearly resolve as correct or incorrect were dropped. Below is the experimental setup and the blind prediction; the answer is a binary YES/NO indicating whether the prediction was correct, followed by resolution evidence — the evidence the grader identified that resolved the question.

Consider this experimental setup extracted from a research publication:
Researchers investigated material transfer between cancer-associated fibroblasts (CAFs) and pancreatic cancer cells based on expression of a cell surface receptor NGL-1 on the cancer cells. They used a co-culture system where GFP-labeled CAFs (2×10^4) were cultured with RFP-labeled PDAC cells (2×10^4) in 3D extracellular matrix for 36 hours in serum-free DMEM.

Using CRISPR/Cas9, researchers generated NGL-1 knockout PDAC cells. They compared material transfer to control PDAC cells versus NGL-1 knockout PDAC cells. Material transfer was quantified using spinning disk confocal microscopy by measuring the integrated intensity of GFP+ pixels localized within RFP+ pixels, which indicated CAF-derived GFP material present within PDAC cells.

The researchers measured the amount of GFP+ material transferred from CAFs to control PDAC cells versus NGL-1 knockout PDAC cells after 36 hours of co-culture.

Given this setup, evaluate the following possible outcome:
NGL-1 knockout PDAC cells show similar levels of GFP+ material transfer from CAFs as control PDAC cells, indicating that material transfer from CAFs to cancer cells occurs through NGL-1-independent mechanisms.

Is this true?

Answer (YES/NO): NO